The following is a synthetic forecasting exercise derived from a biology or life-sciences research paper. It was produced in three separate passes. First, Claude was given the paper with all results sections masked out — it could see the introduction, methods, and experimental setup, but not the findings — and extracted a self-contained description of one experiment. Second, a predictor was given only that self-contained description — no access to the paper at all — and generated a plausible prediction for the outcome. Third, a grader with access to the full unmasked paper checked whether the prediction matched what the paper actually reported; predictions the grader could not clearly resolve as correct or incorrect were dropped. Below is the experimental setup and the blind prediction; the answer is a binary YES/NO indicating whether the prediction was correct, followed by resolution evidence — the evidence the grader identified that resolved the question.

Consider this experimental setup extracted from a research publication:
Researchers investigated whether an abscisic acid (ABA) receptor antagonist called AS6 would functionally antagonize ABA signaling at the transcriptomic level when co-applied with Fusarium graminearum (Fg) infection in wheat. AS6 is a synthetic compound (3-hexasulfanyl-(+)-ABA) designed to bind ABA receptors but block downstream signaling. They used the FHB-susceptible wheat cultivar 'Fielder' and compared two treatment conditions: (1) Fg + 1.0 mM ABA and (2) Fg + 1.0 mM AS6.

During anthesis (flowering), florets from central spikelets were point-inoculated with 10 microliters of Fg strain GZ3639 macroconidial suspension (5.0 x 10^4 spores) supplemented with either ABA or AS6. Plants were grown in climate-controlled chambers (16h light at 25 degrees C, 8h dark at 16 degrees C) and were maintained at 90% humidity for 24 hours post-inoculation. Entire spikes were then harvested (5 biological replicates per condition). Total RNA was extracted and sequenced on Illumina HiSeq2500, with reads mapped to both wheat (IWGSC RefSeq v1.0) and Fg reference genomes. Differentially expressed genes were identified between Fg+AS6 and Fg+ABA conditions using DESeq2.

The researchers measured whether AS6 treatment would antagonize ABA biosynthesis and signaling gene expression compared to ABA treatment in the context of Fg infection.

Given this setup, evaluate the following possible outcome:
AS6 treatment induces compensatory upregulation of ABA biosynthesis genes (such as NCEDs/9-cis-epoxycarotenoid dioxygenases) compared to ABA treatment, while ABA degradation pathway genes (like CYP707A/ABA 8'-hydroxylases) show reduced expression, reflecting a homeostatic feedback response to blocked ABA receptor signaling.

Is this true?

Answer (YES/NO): NO